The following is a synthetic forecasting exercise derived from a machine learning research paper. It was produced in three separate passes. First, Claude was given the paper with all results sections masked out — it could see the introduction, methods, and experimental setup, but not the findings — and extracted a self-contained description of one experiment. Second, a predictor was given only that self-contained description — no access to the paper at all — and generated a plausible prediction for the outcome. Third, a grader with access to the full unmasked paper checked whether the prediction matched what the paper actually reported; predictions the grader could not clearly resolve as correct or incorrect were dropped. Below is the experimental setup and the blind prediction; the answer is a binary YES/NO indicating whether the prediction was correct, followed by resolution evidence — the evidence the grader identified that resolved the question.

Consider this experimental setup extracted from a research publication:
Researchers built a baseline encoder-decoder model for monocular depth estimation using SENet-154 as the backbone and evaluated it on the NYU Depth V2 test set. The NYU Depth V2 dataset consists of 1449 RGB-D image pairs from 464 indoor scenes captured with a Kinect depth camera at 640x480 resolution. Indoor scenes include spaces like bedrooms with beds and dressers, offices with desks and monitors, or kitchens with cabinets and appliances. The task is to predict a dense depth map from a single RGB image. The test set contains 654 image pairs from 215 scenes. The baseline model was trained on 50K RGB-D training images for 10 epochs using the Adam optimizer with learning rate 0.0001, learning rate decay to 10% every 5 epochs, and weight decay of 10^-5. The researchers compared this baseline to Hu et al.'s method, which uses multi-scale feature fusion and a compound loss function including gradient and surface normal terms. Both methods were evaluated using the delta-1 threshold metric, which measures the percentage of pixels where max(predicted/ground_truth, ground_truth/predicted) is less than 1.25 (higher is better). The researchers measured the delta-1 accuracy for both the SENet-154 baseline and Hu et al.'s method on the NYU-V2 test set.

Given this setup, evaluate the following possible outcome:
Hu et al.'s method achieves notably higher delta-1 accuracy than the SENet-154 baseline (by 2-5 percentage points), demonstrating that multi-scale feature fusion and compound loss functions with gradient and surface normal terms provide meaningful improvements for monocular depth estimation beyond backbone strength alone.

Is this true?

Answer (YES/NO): NO